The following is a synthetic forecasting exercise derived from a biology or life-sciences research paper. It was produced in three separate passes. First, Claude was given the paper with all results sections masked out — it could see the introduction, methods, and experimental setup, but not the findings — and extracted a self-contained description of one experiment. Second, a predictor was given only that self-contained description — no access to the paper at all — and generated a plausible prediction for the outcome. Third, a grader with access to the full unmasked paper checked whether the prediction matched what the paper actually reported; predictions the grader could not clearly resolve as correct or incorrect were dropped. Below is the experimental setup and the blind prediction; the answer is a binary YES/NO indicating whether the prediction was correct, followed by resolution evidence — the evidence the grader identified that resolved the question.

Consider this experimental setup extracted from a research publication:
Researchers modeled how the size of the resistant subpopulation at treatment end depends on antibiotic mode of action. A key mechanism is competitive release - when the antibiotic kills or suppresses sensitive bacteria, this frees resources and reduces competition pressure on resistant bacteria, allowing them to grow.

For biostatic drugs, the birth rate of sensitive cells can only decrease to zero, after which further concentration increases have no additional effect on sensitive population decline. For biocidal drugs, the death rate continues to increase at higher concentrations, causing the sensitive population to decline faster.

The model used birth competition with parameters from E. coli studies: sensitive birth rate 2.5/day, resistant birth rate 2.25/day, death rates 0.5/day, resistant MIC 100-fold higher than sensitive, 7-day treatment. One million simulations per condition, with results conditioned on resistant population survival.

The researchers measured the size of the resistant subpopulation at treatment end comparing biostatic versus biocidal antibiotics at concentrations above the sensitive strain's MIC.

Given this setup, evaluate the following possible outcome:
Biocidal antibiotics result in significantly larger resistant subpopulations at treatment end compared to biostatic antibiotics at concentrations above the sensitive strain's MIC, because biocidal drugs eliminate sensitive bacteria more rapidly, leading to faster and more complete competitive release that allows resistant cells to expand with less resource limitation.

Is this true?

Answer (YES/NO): YES